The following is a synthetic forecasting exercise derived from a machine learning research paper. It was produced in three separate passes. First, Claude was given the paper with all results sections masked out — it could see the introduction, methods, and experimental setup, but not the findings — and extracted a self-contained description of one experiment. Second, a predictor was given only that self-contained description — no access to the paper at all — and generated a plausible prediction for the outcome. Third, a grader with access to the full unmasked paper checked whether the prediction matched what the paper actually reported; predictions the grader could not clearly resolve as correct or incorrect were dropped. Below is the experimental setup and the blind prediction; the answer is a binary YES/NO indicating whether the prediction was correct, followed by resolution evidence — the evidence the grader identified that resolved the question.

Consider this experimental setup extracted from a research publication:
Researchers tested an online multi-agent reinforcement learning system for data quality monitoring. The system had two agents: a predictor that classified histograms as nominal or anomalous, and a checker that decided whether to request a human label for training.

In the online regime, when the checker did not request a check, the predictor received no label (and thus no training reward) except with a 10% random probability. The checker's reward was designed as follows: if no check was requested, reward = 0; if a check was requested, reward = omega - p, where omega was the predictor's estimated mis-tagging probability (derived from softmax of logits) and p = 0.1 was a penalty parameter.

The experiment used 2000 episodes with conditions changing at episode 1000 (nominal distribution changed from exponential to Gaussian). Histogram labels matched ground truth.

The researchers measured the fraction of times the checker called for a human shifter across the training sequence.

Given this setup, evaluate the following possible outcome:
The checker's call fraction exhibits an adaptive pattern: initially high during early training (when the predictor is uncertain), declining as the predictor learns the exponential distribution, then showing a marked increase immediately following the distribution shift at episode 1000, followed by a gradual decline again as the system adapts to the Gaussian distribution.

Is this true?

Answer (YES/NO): YES